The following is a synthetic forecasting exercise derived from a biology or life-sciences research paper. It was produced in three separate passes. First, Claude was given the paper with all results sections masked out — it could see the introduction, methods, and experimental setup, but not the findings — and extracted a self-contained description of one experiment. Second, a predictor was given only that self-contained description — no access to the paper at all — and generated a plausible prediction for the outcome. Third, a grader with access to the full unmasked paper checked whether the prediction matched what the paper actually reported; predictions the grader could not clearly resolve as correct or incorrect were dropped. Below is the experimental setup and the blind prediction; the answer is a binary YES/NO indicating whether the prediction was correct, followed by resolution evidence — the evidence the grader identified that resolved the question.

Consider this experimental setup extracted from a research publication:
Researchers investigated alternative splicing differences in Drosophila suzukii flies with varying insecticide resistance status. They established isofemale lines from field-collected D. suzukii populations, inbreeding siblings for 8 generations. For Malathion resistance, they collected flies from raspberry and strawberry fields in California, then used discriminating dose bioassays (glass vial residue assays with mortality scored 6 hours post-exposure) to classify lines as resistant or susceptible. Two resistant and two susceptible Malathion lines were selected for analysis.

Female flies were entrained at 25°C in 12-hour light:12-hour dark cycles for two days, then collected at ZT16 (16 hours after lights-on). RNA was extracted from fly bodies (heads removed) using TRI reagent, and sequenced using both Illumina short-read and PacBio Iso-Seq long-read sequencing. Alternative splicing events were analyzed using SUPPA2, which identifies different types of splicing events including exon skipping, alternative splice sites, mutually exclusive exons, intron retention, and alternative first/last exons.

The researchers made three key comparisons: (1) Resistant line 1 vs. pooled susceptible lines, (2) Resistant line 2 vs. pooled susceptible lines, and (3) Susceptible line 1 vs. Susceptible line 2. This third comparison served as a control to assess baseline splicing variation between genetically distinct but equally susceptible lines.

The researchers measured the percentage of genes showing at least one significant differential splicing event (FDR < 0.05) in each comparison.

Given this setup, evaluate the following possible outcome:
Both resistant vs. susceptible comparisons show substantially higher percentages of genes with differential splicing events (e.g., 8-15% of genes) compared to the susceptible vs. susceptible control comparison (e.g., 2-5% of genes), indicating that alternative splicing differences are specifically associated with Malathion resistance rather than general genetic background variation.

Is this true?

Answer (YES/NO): NO